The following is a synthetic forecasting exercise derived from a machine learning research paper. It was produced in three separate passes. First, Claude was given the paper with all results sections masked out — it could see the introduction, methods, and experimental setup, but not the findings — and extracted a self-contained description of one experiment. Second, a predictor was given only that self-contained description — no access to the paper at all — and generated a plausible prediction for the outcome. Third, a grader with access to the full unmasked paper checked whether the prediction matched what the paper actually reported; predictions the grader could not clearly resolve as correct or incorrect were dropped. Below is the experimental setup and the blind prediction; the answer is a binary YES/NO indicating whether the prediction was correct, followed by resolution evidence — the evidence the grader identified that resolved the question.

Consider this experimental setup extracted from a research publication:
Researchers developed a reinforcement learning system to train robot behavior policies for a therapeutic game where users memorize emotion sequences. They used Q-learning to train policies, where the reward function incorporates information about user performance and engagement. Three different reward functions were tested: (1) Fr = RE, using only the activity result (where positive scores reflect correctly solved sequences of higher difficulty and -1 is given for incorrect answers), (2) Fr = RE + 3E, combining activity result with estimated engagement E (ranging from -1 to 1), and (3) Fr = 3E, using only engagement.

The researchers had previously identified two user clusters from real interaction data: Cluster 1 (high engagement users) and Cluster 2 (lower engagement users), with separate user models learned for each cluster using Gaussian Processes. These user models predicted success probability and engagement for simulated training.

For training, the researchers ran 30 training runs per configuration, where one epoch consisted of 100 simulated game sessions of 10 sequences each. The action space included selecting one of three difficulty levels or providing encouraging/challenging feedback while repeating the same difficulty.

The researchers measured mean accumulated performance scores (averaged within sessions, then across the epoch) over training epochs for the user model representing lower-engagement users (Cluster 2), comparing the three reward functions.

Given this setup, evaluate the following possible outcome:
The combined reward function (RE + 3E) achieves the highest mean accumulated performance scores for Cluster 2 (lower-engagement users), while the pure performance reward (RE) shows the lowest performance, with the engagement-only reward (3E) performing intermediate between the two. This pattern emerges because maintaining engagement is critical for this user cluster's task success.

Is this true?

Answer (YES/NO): NO